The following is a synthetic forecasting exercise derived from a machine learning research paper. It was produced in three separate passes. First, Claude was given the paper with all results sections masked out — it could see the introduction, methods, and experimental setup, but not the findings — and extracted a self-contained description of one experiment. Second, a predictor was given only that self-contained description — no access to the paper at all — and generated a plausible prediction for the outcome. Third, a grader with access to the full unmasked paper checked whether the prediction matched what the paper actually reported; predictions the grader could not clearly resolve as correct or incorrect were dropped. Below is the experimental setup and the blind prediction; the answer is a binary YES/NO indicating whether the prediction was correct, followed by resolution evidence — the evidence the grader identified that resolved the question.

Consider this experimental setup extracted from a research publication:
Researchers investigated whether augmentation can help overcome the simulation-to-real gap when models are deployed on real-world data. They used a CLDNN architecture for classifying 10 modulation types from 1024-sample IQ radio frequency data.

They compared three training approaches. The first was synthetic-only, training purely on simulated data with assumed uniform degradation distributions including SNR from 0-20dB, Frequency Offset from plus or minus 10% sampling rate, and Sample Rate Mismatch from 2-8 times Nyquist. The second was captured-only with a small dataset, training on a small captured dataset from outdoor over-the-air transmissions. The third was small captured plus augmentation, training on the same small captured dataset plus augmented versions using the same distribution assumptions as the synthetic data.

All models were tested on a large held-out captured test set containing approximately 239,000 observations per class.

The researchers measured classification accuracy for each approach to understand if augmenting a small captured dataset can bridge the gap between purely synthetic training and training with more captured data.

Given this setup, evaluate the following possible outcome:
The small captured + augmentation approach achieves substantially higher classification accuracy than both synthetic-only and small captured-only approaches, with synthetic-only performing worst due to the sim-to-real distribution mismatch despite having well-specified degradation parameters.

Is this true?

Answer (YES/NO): NO